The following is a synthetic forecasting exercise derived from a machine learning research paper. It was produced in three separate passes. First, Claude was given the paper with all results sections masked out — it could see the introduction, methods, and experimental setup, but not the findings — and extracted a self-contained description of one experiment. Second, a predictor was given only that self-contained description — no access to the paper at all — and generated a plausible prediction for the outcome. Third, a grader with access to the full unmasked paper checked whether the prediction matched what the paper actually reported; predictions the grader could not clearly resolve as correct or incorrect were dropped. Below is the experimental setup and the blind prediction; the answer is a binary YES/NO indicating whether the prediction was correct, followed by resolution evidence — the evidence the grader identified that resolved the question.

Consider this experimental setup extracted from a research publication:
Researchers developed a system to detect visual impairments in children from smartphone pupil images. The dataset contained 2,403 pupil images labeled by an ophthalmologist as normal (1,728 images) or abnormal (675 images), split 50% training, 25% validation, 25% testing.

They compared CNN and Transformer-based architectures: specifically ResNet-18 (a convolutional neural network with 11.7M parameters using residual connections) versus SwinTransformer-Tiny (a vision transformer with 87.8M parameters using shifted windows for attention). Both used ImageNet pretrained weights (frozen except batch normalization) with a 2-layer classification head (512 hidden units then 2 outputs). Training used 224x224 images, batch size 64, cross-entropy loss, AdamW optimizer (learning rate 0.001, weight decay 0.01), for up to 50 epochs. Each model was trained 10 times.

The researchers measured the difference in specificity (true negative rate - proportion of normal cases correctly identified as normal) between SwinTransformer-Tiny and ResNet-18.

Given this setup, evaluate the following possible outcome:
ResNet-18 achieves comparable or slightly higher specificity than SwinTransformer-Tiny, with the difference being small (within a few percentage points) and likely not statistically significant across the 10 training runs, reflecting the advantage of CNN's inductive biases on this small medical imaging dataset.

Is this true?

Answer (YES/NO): NO